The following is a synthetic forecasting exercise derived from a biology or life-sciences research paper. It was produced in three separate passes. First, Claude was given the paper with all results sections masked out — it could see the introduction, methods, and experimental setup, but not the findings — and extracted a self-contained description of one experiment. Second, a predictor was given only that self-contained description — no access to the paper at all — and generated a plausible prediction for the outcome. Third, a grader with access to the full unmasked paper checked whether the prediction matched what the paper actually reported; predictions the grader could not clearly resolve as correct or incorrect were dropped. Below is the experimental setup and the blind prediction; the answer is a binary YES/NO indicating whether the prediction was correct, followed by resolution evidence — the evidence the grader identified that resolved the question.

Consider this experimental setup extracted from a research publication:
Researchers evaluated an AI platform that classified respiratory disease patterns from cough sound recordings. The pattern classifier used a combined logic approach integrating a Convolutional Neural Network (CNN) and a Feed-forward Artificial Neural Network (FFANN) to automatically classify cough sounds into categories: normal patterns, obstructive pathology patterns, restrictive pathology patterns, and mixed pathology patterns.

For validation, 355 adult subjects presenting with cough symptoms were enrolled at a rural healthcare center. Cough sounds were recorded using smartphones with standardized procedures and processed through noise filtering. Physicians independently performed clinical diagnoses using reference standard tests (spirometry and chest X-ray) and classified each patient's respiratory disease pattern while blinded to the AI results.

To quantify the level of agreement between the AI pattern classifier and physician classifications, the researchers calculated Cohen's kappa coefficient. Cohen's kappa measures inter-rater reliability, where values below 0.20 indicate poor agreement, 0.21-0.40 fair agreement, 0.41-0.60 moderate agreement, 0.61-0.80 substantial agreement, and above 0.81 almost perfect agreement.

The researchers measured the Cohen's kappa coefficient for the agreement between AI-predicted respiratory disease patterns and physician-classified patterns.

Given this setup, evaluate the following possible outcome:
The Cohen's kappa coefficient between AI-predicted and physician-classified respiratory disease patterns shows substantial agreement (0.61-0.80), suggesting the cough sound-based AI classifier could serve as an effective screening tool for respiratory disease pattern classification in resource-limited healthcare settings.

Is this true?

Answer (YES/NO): NO